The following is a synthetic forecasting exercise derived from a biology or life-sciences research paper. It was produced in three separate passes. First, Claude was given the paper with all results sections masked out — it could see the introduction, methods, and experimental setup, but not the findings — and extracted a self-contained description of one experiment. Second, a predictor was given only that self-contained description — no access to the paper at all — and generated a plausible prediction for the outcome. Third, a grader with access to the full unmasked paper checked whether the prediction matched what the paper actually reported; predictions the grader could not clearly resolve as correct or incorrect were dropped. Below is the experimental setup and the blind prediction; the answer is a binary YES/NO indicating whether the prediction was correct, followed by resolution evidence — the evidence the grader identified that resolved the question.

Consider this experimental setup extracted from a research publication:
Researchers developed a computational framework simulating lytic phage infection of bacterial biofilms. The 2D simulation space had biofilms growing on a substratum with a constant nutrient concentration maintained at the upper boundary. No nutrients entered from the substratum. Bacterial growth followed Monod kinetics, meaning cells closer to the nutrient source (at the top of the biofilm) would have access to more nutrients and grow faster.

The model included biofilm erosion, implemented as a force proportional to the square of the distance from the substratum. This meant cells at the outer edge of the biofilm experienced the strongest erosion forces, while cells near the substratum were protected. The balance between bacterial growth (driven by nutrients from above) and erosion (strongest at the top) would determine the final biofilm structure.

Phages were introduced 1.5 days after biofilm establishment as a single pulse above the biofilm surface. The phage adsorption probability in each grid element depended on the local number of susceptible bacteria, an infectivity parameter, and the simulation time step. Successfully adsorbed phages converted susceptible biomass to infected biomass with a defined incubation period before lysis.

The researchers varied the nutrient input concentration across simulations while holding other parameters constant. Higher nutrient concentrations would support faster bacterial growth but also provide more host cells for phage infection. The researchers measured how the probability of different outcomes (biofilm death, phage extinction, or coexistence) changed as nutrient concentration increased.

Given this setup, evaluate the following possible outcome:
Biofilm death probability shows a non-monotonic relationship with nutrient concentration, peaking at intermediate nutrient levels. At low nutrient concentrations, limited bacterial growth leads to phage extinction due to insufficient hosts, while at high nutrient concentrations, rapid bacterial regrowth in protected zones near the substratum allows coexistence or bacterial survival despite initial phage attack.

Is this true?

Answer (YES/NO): YES